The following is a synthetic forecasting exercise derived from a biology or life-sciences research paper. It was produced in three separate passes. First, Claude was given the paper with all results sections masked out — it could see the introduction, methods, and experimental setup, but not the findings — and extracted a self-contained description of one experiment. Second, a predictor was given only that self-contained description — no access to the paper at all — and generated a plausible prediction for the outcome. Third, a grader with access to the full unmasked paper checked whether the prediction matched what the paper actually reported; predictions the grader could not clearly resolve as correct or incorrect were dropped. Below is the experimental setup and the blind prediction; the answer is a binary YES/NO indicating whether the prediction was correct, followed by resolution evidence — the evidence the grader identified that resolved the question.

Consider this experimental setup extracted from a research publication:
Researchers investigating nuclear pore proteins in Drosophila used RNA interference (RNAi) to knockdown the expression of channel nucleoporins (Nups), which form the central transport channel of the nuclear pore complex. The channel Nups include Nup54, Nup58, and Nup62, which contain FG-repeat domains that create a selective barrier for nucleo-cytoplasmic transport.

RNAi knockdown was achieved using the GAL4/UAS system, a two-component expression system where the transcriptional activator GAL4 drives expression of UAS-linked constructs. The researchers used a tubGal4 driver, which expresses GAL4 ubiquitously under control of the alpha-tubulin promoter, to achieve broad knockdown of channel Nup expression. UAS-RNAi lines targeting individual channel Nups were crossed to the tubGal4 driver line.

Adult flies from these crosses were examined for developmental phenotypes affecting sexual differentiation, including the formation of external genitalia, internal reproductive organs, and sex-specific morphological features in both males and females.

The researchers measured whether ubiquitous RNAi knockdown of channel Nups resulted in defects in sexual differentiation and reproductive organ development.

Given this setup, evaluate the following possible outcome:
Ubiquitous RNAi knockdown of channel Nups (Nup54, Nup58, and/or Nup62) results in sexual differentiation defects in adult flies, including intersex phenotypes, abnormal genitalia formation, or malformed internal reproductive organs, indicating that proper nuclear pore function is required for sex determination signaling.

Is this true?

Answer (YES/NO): YES